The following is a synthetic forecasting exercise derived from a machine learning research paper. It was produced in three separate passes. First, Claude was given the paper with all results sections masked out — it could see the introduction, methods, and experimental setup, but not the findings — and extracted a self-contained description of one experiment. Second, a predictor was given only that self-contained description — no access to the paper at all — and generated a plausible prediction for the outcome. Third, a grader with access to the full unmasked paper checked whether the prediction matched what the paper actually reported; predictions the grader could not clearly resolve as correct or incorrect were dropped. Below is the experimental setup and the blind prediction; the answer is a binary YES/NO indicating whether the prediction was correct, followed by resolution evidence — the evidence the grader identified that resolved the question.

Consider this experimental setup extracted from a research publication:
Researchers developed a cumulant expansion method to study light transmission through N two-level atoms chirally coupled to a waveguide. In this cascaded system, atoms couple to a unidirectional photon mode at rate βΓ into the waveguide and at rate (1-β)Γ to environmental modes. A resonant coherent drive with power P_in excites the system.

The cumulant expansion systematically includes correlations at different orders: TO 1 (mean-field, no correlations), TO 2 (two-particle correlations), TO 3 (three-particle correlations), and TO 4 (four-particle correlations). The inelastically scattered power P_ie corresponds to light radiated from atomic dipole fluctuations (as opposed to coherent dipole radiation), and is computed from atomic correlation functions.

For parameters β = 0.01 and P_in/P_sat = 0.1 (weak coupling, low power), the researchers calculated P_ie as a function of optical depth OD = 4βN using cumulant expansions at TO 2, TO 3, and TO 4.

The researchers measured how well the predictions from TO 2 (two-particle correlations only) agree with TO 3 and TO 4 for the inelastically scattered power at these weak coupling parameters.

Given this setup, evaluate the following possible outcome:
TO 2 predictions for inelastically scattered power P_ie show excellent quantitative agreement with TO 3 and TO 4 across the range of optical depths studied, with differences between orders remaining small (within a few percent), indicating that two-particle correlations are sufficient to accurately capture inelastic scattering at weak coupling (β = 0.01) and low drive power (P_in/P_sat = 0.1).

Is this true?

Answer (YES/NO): YES